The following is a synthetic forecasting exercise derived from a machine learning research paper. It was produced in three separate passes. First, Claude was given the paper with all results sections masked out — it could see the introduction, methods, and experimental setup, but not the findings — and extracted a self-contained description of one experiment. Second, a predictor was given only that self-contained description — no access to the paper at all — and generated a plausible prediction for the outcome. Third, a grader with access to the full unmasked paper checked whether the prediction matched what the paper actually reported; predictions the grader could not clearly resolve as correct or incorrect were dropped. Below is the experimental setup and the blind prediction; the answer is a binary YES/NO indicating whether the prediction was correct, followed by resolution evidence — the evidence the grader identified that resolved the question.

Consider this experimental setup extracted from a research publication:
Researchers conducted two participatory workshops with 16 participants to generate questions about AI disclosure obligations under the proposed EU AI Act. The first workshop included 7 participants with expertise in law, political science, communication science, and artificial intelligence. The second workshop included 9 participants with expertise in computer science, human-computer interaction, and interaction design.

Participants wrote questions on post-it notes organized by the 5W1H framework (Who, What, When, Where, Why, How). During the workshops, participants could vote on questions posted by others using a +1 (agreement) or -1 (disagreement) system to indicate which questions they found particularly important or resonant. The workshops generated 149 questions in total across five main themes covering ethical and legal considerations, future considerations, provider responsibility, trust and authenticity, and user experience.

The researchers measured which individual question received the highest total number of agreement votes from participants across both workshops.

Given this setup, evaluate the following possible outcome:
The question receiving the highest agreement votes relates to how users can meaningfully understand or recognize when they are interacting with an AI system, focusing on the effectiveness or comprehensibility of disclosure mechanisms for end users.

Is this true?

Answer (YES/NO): NO